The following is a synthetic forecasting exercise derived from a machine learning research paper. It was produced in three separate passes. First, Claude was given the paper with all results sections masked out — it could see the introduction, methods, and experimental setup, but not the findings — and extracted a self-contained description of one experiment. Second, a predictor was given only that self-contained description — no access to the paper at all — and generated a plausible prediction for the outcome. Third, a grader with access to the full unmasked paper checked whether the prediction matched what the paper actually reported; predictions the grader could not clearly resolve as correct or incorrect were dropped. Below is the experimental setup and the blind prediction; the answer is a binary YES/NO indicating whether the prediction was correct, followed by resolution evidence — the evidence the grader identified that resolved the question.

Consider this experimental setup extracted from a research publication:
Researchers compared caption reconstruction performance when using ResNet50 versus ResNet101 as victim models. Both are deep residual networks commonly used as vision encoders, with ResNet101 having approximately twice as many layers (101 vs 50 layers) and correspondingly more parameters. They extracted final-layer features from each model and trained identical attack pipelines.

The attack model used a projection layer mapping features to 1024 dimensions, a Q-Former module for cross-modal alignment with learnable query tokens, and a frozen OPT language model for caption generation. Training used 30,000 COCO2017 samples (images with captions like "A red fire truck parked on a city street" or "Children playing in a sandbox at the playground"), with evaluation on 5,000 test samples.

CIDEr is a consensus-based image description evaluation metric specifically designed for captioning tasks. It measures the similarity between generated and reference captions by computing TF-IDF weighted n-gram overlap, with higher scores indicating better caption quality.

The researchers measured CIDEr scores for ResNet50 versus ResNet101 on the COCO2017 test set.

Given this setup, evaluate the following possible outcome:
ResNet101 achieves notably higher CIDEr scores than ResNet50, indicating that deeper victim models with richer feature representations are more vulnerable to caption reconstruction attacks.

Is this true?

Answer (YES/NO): NO